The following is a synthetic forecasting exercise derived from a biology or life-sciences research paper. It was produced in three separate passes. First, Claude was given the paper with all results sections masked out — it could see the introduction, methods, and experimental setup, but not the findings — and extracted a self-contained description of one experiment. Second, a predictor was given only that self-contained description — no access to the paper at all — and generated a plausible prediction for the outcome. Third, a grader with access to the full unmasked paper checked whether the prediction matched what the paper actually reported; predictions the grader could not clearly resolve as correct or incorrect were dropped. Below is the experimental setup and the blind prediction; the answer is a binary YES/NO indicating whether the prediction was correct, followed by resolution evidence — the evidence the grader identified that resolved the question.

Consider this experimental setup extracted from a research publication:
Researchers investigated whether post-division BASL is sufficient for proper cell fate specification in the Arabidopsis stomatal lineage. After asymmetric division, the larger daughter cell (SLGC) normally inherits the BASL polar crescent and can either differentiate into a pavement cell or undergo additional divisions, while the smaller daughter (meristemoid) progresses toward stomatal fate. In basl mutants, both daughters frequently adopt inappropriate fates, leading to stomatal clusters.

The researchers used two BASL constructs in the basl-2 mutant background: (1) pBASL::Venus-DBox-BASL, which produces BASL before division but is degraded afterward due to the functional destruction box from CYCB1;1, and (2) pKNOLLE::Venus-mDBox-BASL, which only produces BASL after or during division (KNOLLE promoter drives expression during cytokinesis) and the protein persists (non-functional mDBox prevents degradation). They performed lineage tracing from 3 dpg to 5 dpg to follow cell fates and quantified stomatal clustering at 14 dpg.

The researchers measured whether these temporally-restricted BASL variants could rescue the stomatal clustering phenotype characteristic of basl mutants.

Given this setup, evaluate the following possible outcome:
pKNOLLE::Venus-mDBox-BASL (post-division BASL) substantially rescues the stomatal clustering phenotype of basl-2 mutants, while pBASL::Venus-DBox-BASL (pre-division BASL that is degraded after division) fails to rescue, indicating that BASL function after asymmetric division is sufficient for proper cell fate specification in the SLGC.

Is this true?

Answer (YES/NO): YES